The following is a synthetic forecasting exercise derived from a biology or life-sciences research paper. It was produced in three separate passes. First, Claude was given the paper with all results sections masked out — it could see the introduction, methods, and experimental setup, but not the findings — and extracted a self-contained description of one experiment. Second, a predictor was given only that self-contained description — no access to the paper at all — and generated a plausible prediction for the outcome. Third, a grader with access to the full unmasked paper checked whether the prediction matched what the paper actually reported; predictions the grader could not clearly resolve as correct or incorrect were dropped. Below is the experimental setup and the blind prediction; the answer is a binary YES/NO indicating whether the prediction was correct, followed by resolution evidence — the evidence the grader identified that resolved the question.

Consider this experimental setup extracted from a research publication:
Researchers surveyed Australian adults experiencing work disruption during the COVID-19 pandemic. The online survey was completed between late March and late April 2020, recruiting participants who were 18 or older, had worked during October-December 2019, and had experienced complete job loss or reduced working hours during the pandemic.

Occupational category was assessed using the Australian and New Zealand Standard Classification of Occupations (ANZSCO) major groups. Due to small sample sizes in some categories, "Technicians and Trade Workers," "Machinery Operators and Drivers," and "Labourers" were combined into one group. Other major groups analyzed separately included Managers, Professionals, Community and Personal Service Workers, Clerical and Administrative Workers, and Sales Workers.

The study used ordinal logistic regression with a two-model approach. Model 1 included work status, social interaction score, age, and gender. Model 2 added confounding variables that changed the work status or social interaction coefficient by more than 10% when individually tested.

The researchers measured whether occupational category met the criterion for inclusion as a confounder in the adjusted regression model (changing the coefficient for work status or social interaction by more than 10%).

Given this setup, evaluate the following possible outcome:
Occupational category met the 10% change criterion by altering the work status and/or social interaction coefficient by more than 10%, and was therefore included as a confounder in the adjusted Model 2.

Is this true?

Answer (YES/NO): YES